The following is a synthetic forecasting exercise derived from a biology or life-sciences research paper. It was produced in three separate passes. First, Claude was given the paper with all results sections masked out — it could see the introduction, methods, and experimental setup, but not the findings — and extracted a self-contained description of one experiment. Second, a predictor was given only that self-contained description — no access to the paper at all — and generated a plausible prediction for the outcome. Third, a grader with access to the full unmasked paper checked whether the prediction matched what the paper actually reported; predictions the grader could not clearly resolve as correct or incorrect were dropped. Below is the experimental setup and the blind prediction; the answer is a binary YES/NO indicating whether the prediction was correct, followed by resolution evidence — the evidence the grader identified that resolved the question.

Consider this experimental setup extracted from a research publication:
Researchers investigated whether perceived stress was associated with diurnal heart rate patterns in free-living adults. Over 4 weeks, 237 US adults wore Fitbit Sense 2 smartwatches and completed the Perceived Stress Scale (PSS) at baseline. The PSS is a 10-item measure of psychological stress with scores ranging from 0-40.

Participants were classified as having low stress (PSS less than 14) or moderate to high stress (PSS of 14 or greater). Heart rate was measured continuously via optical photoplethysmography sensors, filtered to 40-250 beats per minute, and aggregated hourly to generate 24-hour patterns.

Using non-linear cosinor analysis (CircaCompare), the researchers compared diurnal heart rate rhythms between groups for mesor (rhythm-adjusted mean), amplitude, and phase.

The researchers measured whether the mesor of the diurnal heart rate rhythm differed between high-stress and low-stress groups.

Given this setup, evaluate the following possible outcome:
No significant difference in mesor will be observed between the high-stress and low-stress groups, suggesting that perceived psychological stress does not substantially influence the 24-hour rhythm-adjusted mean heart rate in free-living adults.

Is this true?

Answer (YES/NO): YES